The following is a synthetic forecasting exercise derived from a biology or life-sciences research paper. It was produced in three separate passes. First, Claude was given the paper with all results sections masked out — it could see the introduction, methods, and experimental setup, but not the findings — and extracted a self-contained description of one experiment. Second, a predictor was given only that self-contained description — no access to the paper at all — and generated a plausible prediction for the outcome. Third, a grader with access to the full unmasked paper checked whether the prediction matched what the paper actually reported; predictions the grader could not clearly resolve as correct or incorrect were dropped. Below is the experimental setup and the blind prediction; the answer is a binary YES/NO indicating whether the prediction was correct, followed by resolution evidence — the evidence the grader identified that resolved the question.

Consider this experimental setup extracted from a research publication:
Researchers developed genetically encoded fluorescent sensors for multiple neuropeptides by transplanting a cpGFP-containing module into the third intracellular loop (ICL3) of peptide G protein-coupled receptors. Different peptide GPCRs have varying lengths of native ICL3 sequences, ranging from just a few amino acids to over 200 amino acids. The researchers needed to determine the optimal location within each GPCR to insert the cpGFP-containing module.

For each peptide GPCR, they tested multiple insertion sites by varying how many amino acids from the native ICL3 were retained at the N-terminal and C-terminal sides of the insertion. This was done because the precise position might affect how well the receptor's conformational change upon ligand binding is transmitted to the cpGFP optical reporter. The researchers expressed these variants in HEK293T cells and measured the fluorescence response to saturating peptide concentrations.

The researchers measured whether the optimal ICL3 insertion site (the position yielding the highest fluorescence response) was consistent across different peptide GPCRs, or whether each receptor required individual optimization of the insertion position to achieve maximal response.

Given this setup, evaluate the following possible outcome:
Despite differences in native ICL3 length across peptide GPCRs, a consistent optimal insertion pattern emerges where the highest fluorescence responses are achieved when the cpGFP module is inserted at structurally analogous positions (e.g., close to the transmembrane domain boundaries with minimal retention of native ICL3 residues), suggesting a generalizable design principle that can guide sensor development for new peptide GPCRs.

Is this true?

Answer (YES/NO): YES